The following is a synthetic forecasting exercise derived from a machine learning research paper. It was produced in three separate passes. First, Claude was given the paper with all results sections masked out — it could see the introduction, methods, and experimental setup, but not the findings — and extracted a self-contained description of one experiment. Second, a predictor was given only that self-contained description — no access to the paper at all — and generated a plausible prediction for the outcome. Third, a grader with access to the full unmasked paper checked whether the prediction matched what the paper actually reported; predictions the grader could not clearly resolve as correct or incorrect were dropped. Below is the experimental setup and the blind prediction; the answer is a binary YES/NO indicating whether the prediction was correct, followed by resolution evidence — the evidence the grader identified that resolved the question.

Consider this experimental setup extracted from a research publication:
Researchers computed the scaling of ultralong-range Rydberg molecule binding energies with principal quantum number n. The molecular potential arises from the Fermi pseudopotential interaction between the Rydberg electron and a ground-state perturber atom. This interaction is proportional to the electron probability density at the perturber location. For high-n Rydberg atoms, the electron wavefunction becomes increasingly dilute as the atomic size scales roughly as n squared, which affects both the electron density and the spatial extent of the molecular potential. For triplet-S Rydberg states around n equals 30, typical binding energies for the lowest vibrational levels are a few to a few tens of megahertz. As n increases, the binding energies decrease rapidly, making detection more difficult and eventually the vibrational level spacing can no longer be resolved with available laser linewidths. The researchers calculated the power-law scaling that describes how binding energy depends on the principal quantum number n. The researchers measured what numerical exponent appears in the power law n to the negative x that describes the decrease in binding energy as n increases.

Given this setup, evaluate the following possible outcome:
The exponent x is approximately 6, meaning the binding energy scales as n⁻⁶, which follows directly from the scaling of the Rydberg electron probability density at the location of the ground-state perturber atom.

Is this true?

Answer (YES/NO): YES